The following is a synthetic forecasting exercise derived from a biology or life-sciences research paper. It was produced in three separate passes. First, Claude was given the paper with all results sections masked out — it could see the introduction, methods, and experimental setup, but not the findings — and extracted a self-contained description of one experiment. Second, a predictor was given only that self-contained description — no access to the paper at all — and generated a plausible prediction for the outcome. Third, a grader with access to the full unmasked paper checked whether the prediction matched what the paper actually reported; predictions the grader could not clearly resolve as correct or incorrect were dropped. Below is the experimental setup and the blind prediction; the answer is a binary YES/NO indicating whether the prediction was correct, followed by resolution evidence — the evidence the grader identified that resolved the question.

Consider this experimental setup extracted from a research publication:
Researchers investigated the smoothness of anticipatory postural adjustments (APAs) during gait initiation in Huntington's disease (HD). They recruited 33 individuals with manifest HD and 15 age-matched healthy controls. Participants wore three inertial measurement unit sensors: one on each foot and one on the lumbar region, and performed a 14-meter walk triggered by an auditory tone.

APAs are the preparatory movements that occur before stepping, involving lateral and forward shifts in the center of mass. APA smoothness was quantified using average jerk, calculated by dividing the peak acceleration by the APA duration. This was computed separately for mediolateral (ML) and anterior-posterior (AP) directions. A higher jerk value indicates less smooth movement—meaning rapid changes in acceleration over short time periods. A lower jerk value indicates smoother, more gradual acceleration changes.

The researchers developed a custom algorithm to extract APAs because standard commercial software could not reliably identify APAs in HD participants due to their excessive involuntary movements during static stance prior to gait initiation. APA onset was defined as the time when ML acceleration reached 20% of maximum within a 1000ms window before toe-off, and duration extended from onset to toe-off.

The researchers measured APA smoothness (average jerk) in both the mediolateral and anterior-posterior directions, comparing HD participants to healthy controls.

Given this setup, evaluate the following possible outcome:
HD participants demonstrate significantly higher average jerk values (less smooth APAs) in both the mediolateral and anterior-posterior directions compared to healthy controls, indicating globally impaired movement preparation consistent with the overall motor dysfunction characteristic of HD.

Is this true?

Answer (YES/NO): NO